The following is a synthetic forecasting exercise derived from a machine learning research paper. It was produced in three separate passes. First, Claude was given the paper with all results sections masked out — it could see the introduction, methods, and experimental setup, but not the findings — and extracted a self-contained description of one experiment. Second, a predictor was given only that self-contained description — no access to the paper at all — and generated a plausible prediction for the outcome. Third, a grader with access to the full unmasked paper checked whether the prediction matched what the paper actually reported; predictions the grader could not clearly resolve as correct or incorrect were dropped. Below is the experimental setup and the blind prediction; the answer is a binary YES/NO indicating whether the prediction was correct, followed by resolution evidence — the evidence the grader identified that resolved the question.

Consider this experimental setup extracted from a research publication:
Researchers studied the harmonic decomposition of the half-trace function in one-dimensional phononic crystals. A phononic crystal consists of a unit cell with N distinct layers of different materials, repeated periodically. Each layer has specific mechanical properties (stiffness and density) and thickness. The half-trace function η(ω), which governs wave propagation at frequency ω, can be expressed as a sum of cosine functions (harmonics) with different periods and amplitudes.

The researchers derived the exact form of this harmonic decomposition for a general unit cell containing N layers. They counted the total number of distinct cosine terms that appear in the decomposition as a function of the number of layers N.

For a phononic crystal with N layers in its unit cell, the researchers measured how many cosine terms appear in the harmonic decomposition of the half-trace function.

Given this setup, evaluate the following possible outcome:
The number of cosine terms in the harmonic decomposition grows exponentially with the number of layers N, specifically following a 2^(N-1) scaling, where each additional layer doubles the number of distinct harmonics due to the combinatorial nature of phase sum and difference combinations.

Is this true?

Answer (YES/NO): YES